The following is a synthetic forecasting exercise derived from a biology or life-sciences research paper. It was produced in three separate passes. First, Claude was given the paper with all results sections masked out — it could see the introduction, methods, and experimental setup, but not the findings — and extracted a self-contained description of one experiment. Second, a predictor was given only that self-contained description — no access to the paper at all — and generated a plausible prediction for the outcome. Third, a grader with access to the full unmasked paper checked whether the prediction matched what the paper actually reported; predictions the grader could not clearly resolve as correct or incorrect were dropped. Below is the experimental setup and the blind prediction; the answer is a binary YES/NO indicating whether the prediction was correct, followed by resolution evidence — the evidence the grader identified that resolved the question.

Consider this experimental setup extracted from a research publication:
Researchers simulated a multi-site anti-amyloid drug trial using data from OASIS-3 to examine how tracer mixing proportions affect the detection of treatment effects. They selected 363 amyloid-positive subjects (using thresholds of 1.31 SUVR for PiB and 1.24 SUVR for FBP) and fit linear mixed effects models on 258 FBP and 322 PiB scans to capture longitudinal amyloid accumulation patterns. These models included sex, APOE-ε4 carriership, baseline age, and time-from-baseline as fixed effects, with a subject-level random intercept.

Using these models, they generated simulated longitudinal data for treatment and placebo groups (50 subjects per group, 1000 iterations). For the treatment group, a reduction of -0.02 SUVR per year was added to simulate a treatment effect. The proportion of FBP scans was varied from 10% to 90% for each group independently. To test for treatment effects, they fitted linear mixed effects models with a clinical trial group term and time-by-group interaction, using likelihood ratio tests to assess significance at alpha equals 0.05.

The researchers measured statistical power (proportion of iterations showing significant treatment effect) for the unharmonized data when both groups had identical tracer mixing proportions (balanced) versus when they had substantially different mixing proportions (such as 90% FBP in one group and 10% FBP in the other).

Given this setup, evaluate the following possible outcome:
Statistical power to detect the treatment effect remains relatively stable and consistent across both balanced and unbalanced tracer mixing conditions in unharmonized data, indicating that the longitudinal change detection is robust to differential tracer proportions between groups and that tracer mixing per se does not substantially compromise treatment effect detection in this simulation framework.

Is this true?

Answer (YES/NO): NO